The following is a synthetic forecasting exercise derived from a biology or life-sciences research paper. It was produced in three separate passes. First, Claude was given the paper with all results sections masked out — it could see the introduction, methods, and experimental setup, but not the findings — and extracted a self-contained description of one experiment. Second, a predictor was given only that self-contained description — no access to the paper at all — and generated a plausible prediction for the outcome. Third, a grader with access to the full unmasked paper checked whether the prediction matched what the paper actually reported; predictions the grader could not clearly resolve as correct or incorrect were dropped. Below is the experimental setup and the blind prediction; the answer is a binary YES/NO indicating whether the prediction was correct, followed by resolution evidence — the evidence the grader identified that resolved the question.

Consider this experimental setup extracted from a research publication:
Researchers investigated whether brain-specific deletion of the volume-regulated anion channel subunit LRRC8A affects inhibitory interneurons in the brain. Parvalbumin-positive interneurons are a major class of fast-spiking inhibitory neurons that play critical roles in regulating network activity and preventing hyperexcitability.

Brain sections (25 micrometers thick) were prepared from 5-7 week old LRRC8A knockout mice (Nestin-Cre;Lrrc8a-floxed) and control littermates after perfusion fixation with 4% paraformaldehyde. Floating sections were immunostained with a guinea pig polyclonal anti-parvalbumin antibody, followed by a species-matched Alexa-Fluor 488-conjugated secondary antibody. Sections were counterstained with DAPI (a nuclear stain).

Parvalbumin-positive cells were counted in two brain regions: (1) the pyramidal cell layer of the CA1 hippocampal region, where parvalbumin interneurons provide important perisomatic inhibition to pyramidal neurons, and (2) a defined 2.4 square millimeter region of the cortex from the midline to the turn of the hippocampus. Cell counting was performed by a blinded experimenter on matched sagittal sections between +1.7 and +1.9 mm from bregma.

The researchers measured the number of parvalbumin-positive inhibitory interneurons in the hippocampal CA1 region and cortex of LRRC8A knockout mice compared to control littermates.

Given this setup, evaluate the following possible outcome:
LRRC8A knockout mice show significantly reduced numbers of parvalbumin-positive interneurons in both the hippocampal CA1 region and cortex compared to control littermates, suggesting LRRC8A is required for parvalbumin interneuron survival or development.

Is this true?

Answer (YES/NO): NO